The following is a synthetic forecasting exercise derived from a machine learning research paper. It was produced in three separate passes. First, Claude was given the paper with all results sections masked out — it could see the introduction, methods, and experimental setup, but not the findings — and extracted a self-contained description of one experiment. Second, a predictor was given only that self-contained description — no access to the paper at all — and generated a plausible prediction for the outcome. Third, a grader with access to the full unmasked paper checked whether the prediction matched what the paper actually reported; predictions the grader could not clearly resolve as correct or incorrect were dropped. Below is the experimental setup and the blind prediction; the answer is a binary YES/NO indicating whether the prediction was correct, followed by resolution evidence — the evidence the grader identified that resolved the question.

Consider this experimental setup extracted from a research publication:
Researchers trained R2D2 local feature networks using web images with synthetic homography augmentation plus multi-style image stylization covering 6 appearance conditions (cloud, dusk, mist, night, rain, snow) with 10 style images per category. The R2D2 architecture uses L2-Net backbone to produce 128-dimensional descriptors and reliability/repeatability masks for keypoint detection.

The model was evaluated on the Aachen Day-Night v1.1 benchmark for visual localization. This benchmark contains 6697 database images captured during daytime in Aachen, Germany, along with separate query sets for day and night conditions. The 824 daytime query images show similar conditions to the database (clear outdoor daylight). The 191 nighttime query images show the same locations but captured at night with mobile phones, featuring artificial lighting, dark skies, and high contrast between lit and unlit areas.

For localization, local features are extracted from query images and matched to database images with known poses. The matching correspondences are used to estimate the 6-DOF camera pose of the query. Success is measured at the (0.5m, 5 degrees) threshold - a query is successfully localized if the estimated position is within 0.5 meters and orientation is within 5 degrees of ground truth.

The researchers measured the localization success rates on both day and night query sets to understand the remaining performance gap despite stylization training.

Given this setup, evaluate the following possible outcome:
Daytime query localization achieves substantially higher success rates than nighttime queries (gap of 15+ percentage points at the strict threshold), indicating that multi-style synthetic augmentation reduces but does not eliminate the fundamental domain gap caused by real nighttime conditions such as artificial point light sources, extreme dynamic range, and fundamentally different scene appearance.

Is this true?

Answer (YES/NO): NO